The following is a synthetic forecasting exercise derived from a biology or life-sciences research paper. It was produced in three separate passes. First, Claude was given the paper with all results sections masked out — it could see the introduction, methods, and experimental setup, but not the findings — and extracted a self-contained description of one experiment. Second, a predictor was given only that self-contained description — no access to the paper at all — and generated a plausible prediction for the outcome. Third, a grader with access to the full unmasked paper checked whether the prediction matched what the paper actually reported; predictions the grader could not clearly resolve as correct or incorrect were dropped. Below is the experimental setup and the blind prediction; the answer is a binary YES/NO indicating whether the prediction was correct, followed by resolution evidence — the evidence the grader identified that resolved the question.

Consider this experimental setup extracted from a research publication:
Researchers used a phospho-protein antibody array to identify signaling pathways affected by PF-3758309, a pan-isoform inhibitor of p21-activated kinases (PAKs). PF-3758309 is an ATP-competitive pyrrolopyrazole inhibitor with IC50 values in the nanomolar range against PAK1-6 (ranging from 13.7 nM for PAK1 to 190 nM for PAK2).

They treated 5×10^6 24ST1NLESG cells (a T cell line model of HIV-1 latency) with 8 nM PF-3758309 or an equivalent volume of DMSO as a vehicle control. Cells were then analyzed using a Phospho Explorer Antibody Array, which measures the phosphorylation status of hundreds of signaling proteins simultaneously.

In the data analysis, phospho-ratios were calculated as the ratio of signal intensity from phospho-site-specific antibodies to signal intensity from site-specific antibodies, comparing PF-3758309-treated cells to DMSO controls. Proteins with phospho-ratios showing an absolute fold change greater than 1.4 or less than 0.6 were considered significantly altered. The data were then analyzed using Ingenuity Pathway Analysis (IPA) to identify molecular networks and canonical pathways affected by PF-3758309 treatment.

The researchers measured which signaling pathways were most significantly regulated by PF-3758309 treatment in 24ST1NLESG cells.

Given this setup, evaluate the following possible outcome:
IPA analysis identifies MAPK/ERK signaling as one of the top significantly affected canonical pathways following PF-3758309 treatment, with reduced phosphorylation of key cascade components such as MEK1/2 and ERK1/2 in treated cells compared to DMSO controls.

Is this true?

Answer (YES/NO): NO